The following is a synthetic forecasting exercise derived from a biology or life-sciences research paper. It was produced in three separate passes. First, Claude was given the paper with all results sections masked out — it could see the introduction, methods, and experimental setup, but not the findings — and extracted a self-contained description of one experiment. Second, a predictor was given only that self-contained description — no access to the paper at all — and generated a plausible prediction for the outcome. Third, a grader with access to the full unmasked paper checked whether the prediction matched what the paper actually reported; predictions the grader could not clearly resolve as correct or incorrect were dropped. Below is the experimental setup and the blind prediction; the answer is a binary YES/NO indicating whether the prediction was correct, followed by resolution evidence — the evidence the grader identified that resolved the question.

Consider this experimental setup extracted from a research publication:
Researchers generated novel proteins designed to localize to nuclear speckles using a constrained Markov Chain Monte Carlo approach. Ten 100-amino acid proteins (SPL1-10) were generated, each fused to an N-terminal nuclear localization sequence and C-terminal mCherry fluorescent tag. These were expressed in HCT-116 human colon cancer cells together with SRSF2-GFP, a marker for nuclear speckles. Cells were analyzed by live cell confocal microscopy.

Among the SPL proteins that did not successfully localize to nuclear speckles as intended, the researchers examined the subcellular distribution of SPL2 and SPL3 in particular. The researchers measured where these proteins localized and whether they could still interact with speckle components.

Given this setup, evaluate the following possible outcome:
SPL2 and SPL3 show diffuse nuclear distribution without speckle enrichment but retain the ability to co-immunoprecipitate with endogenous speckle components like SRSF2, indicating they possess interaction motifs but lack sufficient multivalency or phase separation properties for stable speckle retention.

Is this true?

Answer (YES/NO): NO